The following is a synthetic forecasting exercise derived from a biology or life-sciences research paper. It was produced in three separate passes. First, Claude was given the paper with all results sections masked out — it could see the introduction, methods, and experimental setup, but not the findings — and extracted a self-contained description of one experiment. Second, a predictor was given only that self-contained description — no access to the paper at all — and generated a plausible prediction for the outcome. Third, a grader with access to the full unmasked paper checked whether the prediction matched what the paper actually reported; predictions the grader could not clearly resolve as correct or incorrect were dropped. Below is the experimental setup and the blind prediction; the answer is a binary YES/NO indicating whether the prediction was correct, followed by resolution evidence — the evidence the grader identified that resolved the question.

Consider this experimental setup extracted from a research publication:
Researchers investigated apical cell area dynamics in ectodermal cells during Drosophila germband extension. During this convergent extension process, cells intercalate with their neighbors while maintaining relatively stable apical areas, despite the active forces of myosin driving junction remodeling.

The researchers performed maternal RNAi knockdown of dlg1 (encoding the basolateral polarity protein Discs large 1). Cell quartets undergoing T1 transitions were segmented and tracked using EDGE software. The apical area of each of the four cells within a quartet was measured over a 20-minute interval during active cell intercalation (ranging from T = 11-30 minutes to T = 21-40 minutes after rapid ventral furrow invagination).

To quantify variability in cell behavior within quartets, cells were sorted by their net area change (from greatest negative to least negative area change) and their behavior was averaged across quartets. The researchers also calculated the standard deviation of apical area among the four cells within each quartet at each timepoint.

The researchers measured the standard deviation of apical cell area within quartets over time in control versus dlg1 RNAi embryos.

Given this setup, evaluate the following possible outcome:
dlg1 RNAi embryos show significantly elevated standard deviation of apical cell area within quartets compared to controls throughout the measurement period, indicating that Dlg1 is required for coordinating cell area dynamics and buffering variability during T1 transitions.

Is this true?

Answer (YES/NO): YES